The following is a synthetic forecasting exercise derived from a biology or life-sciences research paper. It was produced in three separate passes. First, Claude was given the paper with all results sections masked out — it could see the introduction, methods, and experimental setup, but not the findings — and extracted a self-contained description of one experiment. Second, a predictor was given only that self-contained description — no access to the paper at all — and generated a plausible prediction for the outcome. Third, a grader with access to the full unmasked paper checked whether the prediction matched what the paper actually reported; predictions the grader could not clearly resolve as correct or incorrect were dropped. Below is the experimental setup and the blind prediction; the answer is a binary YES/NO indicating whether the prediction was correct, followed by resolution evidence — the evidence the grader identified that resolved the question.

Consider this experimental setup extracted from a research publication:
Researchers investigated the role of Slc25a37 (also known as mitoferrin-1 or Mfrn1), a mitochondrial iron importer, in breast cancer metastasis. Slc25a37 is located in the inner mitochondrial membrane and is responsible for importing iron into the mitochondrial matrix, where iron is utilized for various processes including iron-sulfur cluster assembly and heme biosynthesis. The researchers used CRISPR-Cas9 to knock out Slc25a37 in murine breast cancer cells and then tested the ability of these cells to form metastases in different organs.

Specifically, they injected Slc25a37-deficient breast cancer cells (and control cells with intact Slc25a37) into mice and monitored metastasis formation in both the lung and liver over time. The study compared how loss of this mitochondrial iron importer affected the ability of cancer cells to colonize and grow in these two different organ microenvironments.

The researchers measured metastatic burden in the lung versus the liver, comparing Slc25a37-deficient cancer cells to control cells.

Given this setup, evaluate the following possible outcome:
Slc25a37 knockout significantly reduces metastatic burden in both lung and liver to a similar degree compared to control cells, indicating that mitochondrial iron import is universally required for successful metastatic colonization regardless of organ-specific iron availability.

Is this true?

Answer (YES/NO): NO